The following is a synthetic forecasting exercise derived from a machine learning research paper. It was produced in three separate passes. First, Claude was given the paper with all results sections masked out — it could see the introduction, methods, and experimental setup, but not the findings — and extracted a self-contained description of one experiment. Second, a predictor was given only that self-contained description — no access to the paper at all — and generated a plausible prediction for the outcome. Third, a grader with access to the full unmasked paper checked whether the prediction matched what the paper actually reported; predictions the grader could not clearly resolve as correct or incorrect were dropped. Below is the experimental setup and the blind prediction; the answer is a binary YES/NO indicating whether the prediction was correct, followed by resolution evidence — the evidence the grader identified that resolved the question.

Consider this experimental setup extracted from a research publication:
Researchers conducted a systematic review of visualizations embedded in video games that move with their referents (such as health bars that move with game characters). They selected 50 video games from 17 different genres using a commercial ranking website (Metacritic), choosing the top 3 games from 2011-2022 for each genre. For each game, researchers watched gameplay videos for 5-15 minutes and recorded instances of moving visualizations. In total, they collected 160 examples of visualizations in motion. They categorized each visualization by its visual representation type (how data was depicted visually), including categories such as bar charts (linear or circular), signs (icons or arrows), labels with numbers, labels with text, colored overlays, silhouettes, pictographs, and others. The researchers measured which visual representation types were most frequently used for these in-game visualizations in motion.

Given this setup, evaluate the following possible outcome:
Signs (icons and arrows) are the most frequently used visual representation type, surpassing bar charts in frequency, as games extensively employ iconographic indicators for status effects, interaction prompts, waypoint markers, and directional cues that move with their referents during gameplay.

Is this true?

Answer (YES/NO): NO